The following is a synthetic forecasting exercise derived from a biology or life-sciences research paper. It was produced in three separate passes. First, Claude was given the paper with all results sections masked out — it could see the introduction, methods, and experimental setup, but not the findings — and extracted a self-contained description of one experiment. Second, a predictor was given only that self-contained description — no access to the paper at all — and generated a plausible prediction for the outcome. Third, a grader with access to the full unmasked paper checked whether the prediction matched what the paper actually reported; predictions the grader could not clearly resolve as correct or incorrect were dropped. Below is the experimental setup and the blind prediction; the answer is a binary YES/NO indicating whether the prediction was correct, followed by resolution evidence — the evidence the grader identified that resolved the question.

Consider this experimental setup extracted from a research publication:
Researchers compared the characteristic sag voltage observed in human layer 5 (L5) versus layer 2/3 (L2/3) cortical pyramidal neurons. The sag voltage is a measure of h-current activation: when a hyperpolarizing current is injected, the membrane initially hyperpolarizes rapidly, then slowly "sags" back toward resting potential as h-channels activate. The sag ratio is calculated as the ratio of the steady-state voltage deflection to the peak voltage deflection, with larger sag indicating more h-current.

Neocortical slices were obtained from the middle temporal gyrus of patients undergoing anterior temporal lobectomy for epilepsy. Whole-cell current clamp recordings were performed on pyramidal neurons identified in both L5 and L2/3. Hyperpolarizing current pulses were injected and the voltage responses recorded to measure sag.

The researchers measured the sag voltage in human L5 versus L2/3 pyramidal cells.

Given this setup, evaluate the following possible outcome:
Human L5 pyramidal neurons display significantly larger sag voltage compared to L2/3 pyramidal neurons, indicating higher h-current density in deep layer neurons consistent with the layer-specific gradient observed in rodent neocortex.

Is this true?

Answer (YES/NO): YES